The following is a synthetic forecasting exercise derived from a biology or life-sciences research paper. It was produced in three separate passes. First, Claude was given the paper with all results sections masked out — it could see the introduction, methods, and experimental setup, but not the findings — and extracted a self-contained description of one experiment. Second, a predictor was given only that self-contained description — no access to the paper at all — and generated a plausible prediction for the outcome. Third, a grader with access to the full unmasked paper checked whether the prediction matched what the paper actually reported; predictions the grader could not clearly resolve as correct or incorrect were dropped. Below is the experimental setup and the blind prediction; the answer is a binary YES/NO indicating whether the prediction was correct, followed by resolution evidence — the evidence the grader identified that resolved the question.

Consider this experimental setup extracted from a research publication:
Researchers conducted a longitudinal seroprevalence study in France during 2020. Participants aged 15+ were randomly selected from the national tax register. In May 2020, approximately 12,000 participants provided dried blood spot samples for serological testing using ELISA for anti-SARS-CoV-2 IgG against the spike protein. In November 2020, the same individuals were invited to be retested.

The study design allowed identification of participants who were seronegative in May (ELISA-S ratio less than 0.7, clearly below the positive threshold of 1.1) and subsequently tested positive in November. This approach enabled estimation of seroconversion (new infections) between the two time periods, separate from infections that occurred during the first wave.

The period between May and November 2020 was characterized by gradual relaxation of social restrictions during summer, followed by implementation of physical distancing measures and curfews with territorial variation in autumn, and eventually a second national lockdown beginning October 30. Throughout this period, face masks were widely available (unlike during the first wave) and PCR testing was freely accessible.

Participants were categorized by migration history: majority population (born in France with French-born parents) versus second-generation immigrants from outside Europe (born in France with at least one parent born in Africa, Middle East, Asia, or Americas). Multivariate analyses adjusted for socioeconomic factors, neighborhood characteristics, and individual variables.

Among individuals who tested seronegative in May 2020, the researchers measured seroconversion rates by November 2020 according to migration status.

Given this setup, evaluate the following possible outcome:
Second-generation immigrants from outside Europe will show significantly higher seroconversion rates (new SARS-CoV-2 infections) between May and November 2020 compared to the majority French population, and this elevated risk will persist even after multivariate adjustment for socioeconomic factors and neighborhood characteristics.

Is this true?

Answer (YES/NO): YES